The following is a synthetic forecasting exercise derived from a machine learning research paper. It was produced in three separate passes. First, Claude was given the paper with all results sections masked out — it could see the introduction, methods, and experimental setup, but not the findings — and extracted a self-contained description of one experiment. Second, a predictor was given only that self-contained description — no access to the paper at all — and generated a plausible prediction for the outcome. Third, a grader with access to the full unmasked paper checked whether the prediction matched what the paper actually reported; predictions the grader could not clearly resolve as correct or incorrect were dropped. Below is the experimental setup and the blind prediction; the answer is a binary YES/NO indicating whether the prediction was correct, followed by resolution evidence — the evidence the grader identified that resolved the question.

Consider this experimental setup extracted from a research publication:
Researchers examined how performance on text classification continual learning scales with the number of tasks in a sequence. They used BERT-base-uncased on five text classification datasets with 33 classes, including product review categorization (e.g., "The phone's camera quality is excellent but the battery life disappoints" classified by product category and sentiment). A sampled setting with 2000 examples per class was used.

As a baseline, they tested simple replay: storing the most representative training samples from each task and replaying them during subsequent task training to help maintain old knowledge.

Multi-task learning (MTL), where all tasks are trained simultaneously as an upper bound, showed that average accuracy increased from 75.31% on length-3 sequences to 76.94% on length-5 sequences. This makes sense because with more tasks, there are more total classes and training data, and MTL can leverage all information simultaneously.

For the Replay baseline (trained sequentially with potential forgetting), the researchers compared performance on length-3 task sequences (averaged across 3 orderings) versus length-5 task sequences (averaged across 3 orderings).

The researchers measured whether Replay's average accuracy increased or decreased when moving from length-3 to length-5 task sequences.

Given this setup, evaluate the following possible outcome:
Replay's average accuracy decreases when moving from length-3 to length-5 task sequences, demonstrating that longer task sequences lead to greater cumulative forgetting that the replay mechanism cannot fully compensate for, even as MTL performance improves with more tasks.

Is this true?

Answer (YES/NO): NO